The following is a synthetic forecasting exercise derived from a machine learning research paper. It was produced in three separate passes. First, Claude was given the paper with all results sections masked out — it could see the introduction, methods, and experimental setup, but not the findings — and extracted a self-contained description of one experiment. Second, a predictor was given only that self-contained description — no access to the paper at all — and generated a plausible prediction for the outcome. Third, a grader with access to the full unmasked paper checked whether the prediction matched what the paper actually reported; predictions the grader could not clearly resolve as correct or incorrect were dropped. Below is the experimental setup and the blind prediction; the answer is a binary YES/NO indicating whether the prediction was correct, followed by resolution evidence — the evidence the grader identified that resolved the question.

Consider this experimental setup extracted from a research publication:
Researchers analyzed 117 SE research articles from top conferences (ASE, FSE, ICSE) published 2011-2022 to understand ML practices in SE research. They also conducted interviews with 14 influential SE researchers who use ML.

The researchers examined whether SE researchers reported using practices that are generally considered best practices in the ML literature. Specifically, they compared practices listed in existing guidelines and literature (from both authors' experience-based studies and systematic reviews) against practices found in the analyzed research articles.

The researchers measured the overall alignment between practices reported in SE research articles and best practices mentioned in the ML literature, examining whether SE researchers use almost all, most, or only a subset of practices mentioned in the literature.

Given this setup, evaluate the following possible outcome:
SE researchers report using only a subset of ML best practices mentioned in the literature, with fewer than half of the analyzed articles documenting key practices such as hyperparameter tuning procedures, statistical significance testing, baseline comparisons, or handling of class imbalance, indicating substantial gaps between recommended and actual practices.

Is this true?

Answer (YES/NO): NO